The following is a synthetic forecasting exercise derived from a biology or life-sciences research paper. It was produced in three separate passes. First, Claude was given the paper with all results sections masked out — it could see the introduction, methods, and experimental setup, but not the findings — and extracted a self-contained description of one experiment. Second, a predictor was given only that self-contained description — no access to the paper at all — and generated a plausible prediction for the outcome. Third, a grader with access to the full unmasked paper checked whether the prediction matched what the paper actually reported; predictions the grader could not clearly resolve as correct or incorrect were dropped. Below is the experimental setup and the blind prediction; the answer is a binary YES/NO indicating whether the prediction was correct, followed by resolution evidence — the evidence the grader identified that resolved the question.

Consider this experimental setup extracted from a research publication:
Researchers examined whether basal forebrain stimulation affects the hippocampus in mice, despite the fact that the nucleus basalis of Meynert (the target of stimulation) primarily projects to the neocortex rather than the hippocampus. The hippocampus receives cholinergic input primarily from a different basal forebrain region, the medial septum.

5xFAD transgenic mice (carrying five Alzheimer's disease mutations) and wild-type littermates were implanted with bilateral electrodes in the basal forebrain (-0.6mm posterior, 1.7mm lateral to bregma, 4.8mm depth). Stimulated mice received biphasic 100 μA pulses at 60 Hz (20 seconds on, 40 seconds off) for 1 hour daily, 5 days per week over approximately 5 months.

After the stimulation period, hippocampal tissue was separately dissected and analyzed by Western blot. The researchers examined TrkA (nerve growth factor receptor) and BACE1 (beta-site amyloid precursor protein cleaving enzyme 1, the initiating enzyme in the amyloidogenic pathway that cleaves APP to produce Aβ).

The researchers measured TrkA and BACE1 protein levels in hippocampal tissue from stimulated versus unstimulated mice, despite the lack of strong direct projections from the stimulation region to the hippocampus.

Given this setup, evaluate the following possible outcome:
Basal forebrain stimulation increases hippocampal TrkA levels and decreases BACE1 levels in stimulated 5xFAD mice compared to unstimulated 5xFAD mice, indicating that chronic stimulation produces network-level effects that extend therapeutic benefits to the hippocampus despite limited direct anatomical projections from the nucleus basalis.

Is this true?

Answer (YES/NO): NO